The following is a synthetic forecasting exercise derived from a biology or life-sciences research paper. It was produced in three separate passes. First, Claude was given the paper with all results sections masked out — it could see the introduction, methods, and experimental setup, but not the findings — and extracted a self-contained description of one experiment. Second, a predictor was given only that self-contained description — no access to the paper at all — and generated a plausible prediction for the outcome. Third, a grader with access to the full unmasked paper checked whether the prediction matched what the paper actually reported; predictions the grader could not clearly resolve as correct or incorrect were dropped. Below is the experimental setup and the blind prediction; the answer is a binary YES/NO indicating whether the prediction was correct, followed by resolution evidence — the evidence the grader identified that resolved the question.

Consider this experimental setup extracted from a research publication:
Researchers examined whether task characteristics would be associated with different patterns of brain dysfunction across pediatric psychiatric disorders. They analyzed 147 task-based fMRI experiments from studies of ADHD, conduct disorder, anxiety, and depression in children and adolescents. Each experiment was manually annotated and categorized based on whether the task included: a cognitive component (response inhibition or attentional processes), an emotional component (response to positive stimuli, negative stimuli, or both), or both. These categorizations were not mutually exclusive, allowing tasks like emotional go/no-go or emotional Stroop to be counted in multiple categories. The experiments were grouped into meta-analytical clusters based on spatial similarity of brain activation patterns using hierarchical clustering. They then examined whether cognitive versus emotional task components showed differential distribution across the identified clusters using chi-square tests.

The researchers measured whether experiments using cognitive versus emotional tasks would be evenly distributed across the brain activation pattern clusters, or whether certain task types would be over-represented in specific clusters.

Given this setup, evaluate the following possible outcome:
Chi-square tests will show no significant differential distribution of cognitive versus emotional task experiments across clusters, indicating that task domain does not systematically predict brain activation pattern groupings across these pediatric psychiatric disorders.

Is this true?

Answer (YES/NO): NO